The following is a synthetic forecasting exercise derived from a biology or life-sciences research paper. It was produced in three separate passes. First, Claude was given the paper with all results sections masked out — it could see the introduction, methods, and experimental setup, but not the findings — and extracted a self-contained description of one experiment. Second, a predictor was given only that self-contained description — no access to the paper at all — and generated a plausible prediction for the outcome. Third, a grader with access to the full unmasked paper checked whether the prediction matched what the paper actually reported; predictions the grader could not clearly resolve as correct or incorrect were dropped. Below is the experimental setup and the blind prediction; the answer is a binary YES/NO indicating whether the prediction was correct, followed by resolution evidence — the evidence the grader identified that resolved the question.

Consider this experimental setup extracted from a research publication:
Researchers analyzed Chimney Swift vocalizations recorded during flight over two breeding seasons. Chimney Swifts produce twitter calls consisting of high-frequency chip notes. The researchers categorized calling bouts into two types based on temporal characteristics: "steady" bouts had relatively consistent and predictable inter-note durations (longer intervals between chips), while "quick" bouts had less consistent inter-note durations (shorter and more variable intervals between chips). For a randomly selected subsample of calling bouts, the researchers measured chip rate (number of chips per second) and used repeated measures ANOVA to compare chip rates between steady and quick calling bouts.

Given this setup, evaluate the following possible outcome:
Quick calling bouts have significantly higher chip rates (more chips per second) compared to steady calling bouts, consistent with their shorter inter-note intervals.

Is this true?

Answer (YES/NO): YES